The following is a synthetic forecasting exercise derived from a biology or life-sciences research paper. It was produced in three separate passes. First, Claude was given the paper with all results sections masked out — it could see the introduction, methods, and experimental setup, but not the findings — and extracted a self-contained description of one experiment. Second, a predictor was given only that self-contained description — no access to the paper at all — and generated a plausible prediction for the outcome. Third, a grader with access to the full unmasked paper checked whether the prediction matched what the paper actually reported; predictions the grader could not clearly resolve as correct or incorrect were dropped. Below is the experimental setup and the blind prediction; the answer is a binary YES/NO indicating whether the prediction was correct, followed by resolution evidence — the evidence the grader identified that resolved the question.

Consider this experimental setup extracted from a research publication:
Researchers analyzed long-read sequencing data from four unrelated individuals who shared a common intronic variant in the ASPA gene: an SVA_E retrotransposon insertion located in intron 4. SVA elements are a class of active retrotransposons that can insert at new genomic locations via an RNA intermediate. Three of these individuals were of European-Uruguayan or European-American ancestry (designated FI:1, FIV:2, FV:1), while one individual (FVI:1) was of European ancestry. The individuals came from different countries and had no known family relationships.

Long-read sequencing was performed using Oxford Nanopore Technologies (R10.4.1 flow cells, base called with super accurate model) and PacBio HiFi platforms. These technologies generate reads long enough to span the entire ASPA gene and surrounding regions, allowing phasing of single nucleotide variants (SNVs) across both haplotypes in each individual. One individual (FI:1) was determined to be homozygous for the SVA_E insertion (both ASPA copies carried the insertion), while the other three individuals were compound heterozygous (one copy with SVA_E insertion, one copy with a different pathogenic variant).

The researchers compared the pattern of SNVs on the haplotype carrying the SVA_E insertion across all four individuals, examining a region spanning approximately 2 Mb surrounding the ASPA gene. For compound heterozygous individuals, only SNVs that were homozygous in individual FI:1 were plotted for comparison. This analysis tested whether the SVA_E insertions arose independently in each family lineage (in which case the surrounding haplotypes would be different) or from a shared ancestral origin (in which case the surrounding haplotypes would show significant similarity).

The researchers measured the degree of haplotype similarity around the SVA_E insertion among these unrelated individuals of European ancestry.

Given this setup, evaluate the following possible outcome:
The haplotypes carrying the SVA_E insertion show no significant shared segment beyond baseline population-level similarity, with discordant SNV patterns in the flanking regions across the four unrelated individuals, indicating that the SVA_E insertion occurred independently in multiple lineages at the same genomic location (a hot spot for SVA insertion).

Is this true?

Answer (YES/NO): NO